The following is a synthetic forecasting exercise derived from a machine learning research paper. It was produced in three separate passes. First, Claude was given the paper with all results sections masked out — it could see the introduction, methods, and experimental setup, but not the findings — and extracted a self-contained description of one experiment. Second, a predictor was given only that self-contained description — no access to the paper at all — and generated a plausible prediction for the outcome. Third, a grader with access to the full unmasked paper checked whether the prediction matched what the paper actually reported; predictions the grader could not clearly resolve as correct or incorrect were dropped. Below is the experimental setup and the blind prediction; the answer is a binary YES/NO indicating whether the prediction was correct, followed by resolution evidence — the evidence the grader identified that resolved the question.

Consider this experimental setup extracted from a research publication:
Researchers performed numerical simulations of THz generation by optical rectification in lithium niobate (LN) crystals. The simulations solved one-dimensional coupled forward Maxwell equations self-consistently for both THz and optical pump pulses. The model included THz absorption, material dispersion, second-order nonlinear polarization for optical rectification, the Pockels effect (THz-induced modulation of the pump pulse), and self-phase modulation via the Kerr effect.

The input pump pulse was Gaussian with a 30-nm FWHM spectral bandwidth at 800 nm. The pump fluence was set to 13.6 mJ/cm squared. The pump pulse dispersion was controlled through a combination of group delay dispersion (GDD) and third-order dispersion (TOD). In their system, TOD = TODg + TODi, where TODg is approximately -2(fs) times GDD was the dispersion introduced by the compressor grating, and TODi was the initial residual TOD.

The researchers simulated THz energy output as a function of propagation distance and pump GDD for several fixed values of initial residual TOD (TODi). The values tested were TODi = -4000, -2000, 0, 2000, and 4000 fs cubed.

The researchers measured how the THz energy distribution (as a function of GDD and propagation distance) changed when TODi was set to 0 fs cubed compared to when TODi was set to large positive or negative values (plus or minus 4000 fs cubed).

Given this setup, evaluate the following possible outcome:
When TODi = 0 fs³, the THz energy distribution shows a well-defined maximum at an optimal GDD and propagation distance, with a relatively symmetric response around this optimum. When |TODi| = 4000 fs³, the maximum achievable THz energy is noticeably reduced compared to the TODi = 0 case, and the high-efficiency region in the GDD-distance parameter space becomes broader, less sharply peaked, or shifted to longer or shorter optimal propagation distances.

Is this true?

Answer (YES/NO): NO